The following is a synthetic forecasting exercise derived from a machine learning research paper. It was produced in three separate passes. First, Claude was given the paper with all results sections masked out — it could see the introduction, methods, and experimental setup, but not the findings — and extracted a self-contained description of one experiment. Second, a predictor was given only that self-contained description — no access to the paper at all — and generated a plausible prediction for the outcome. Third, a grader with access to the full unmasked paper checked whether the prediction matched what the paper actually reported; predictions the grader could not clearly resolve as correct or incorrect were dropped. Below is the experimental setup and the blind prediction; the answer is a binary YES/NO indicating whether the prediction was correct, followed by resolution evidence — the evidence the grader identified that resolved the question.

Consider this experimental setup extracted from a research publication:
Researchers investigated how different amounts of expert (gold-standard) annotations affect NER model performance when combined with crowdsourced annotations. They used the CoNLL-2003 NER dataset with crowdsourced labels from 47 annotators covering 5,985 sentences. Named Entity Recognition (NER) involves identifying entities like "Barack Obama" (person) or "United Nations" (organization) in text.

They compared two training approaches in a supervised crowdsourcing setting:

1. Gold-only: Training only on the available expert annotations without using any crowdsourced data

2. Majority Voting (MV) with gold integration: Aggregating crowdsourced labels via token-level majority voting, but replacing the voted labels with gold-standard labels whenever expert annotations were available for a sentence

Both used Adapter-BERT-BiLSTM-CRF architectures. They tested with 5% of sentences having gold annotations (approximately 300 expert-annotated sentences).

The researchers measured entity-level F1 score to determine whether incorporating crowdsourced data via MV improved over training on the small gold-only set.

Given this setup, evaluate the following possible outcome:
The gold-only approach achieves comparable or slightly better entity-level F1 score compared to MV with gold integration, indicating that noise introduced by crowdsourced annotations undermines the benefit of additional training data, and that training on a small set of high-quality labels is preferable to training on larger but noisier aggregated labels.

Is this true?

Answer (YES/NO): NO